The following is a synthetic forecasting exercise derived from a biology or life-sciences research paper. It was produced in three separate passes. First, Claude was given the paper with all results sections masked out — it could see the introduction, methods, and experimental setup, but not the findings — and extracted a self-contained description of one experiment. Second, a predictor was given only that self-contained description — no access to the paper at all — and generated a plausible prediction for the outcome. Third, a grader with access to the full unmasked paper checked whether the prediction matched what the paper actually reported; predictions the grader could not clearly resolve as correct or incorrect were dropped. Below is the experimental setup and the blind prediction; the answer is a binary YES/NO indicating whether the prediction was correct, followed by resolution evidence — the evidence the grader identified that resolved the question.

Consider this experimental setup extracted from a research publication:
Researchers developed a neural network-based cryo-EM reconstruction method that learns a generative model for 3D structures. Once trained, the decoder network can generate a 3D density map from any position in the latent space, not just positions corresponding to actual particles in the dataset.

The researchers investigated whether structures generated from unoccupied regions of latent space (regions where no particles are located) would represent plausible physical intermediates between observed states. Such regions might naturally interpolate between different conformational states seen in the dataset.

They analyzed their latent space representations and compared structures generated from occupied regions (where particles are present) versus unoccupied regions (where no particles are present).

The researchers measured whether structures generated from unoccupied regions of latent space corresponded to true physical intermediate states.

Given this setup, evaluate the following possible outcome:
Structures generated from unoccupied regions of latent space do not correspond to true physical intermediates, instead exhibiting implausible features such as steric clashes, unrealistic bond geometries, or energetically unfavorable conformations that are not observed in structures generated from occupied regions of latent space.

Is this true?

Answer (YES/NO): NO